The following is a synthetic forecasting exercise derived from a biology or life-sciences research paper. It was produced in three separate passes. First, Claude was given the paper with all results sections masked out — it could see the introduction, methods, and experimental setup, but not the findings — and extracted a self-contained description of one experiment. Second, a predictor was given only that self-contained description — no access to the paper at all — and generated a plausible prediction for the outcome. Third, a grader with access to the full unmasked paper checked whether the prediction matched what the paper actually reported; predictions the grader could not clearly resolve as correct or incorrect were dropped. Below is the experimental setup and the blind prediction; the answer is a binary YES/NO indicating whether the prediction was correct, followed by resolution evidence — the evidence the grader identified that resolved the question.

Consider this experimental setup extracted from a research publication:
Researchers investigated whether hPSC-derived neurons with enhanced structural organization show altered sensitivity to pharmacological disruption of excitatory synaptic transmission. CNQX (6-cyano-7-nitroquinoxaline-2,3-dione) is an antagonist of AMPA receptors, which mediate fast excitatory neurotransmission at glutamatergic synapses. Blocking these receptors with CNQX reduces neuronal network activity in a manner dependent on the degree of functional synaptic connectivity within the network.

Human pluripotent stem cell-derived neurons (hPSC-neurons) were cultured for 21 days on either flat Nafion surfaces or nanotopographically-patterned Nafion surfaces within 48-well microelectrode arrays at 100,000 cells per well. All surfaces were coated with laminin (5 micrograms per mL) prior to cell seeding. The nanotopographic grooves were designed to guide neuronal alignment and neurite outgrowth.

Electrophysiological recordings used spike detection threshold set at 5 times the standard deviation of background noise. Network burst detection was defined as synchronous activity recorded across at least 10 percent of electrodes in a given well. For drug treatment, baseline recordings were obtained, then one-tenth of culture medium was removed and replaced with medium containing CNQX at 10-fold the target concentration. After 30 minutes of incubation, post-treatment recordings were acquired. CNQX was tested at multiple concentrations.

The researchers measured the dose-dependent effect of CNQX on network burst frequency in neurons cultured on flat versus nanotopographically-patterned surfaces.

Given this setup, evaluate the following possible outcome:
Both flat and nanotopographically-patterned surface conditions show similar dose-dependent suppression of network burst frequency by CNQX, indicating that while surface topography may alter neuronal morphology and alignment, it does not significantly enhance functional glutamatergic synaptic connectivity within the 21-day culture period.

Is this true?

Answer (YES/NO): NO